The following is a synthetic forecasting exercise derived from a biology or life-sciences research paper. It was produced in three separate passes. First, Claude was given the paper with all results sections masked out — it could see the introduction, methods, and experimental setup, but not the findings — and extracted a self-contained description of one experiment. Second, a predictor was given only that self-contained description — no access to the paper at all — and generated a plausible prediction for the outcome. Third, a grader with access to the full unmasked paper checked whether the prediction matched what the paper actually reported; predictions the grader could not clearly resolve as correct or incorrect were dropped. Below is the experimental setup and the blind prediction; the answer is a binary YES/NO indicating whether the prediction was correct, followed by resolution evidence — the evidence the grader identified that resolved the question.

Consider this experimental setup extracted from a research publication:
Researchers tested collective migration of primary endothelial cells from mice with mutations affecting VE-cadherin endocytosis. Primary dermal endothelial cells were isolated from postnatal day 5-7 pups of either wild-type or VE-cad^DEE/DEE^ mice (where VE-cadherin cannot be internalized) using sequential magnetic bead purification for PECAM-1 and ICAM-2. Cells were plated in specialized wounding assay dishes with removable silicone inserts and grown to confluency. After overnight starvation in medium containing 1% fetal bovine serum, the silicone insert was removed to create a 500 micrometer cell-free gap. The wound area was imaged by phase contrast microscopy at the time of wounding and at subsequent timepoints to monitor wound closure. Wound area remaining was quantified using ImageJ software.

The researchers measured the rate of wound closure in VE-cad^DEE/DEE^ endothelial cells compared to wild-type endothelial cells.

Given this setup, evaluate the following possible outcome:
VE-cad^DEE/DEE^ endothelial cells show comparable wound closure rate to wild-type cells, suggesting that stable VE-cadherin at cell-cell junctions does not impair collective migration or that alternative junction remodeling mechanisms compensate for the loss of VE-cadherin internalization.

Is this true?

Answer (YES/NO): NO